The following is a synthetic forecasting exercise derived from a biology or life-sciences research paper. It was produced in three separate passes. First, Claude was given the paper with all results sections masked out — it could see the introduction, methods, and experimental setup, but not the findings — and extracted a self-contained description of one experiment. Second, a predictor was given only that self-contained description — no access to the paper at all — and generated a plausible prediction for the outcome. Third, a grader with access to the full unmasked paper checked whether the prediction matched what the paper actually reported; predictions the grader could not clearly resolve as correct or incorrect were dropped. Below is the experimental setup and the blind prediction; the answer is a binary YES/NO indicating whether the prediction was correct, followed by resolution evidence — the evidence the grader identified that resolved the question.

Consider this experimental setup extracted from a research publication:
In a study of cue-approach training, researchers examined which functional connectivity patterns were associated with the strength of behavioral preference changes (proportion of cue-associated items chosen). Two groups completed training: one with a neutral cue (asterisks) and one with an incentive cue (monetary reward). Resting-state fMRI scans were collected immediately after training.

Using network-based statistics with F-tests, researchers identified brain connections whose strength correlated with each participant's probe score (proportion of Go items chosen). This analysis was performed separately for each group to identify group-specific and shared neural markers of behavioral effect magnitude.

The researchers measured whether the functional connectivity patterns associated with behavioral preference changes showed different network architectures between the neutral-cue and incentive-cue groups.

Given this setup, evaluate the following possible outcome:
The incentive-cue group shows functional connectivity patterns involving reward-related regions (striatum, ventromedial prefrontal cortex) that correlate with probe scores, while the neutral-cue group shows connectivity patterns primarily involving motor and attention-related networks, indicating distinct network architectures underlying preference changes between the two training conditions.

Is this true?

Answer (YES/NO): NO